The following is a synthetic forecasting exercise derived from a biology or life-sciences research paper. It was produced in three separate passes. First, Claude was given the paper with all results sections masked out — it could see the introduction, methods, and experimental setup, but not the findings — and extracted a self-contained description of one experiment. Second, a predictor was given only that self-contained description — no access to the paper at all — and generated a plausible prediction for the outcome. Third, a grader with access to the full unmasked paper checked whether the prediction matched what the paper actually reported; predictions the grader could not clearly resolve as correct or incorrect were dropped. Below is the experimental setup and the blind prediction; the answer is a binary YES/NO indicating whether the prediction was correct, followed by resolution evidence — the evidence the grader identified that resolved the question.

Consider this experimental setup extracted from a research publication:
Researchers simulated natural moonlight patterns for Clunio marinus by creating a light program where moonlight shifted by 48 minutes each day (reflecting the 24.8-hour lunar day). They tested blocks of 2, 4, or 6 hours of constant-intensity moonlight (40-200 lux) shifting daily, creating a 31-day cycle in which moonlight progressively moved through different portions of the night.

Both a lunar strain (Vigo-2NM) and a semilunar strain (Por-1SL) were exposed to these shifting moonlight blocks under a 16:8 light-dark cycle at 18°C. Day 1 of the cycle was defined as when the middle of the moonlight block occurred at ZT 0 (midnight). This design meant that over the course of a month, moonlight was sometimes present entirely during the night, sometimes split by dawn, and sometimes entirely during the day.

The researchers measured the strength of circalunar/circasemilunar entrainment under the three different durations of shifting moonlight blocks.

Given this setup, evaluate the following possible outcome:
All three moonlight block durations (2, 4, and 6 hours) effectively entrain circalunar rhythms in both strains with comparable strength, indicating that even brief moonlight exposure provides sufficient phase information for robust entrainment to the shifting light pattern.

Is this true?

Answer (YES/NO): NO